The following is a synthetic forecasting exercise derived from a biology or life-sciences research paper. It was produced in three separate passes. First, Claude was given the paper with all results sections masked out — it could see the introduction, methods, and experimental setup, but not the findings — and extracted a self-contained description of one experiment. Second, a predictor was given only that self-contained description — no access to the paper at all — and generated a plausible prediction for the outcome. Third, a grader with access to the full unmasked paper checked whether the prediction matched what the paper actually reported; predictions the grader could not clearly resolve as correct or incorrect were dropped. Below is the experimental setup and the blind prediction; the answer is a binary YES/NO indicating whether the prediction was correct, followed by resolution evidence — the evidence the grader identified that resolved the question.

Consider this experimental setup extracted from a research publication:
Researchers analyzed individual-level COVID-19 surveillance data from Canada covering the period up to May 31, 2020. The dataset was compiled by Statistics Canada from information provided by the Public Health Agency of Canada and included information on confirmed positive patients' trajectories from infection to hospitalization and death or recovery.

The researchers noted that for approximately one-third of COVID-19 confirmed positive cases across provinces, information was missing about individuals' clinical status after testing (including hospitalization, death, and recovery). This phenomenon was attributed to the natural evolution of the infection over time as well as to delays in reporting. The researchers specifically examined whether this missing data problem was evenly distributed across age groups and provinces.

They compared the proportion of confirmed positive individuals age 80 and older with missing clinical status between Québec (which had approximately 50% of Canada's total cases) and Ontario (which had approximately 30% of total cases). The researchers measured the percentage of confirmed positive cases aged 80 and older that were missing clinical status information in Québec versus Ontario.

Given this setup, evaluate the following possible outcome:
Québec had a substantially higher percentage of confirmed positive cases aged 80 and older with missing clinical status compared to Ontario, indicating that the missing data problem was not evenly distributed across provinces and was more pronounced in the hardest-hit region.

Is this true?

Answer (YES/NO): YES